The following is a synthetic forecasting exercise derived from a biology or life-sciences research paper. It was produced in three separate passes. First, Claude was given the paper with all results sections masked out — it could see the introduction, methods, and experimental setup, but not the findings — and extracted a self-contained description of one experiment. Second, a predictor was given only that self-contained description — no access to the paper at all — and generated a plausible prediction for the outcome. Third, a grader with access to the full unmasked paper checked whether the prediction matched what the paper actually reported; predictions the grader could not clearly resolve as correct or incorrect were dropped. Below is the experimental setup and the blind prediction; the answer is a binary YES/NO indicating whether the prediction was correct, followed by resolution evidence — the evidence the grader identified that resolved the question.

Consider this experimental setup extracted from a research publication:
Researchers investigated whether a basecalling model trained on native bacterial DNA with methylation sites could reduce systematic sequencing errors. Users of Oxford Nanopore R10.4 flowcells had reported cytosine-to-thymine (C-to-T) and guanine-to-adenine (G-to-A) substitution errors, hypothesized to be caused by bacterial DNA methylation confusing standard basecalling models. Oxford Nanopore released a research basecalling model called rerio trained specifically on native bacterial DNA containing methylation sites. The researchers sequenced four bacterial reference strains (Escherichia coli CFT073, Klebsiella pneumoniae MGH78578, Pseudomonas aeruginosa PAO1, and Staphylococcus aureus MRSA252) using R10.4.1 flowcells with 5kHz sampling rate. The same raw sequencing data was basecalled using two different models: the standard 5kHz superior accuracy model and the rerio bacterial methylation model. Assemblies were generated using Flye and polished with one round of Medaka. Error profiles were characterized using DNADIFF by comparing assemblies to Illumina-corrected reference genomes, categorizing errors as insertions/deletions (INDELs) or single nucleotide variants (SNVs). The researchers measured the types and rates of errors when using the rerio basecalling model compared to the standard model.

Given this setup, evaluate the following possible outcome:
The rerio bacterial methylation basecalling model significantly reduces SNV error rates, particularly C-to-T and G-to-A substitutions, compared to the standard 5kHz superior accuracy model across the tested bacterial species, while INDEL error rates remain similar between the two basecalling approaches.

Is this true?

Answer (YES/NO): NO